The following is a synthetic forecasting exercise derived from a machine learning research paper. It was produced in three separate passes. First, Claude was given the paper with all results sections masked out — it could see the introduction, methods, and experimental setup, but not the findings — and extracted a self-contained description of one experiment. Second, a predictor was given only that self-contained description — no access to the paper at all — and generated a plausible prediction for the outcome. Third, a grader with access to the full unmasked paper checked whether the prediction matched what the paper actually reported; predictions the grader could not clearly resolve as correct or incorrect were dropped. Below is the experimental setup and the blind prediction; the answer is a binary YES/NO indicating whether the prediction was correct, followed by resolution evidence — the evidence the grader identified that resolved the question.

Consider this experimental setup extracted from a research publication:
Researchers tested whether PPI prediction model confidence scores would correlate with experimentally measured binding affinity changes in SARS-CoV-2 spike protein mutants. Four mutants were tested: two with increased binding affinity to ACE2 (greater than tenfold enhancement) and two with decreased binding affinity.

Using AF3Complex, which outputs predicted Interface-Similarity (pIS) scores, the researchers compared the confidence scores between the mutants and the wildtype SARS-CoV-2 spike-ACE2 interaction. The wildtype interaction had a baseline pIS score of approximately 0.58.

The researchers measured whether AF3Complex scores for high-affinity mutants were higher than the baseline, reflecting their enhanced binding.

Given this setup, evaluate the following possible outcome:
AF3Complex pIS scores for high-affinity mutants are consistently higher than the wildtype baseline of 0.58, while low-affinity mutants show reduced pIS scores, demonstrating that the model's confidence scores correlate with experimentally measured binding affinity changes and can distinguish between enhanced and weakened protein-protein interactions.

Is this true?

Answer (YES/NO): NO